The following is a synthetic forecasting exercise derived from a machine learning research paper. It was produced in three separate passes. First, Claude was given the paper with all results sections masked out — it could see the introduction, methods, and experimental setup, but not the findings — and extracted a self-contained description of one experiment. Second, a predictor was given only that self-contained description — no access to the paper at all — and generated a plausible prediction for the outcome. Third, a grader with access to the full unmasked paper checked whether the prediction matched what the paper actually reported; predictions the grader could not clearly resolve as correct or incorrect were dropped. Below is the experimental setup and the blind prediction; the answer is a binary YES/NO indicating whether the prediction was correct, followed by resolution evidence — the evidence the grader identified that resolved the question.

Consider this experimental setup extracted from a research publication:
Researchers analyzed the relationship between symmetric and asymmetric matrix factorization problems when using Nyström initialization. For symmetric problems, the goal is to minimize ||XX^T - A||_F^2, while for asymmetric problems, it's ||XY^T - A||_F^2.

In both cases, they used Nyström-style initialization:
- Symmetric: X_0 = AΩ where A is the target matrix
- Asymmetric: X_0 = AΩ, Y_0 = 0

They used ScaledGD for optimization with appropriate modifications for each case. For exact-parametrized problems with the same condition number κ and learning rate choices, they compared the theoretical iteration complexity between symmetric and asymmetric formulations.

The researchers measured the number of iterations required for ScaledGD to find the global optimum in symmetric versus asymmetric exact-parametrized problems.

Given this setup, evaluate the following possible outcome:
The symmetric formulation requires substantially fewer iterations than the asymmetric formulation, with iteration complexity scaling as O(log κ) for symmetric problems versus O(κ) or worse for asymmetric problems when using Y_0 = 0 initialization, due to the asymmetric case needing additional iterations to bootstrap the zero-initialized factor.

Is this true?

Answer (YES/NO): NO